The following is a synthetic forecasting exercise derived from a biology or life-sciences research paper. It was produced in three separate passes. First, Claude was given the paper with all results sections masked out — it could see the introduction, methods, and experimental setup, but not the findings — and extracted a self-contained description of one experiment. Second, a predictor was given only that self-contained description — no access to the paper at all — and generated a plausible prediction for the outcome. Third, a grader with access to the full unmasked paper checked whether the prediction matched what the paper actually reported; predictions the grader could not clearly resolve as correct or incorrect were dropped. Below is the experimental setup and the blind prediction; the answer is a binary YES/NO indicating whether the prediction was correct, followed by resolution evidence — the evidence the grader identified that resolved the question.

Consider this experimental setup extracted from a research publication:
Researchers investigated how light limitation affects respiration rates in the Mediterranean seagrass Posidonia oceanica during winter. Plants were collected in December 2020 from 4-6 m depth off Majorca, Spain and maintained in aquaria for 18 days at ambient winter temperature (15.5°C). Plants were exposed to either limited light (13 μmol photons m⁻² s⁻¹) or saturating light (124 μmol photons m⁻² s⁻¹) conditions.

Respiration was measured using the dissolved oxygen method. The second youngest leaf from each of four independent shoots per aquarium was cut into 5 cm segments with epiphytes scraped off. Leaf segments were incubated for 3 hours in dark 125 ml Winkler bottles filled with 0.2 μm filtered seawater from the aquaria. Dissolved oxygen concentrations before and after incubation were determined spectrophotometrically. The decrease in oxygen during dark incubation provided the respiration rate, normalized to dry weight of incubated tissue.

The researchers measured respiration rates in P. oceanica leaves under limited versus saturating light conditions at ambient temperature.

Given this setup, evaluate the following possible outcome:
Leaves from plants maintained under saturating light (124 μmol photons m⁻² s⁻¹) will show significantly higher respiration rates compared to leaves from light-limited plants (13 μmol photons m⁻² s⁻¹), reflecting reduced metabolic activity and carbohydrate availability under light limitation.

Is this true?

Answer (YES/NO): NO